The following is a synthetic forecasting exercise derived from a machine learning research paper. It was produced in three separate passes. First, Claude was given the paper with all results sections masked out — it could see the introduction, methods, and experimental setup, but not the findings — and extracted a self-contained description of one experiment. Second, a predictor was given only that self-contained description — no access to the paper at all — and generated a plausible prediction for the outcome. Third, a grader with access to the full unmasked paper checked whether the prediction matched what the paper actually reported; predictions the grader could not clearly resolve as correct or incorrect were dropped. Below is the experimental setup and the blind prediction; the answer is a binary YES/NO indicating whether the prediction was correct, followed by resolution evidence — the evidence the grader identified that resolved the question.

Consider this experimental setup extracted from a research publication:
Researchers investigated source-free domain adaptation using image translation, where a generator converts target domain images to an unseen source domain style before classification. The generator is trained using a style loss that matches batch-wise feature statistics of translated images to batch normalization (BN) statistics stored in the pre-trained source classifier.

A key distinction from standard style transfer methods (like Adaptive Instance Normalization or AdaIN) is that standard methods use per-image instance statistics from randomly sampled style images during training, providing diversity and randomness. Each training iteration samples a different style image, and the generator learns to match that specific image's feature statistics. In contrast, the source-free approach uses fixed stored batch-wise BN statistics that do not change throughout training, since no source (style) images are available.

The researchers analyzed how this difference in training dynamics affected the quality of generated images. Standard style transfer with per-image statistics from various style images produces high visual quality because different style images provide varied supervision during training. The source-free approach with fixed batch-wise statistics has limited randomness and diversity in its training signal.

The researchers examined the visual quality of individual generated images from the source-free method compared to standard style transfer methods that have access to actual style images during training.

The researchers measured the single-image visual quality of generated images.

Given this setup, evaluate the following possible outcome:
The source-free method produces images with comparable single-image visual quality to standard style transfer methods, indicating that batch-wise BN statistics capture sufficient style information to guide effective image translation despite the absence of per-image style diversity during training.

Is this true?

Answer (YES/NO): NO